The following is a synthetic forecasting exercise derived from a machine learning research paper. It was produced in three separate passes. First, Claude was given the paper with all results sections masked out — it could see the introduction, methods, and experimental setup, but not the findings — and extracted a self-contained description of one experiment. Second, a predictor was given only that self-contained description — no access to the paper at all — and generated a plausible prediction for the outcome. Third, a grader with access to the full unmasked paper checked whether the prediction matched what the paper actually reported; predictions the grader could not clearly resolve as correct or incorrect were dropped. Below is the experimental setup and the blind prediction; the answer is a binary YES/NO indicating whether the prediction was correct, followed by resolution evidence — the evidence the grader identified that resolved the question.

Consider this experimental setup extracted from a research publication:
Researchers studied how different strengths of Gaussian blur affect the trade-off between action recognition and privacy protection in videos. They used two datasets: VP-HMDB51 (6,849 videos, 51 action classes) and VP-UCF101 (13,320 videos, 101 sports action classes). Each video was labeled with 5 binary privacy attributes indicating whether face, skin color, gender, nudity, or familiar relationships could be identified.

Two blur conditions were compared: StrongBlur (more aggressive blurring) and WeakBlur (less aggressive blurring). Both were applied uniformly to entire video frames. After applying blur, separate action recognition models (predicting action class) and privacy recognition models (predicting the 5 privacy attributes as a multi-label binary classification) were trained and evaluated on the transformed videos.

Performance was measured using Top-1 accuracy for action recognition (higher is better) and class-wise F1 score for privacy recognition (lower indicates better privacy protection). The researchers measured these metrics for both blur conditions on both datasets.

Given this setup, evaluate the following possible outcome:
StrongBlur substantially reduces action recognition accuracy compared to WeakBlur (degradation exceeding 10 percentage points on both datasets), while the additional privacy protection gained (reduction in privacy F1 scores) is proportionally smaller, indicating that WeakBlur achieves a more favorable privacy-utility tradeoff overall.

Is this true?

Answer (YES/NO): NO